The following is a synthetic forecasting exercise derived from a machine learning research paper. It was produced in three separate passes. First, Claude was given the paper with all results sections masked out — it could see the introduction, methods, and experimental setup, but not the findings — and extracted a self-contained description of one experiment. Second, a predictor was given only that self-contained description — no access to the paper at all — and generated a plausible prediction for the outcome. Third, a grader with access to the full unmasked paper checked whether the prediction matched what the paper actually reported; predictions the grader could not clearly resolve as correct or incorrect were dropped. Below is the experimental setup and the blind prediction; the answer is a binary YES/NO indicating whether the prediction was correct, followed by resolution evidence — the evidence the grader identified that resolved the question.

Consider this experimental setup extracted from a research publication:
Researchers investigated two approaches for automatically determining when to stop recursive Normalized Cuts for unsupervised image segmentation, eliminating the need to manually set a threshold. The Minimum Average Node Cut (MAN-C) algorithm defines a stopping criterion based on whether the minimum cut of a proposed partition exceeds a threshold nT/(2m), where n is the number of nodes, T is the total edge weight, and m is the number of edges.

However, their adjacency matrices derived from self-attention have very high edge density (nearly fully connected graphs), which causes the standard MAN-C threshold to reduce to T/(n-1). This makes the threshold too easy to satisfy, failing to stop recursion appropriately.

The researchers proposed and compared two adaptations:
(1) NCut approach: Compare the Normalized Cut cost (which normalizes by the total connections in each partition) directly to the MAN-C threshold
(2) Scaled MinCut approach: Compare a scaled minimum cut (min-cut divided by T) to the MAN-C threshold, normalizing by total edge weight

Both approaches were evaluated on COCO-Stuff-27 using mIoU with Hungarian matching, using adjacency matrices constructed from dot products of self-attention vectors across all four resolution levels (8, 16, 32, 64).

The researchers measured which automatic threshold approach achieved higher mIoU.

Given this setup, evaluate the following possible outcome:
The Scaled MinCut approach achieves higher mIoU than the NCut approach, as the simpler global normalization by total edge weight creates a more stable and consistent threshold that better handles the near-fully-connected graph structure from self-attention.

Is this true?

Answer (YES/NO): NO